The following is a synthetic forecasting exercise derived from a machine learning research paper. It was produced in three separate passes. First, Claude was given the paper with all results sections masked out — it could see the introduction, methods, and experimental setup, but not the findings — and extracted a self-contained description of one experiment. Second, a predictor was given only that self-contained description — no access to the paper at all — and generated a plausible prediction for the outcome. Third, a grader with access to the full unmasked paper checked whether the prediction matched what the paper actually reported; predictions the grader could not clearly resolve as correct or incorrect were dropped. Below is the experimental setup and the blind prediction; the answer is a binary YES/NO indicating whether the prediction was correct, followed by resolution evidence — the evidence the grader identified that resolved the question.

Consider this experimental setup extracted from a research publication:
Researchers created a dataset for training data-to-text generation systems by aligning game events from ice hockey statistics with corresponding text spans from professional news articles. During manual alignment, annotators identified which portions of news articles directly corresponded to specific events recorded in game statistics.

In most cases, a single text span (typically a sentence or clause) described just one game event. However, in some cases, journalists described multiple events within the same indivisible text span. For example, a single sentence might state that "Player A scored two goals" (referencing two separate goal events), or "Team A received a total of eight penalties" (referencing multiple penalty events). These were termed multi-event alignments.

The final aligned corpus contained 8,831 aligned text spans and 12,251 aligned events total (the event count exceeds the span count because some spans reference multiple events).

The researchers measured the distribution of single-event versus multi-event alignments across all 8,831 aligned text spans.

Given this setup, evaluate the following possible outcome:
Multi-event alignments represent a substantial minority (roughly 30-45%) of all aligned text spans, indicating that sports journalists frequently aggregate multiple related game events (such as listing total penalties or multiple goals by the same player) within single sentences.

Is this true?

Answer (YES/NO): NO